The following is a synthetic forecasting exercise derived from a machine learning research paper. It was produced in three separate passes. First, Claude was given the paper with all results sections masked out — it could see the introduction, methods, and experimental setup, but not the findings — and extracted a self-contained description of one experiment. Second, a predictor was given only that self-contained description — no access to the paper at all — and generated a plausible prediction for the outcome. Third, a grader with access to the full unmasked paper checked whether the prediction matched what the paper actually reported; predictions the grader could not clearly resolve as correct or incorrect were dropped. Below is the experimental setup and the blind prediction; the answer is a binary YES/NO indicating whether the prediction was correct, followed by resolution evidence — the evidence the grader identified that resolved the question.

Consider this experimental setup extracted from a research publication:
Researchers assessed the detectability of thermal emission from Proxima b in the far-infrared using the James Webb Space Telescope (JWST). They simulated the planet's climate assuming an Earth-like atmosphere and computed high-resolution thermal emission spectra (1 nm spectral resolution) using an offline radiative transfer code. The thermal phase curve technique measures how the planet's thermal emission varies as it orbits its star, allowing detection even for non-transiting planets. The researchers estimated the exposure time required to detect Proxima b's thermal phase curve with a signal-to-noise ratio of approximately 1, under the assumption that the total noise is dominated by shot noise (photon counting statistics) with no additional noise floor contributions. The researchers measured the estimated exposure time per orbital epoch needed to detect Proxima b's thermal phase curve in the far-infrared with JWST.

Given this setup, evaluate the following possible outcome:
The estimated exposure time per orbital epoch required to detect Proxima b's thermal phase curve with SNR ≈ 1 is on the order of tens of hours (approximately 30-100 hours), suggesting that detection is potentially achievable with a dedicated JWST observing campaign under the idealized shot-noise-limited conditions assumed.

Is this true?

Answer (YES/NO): NO